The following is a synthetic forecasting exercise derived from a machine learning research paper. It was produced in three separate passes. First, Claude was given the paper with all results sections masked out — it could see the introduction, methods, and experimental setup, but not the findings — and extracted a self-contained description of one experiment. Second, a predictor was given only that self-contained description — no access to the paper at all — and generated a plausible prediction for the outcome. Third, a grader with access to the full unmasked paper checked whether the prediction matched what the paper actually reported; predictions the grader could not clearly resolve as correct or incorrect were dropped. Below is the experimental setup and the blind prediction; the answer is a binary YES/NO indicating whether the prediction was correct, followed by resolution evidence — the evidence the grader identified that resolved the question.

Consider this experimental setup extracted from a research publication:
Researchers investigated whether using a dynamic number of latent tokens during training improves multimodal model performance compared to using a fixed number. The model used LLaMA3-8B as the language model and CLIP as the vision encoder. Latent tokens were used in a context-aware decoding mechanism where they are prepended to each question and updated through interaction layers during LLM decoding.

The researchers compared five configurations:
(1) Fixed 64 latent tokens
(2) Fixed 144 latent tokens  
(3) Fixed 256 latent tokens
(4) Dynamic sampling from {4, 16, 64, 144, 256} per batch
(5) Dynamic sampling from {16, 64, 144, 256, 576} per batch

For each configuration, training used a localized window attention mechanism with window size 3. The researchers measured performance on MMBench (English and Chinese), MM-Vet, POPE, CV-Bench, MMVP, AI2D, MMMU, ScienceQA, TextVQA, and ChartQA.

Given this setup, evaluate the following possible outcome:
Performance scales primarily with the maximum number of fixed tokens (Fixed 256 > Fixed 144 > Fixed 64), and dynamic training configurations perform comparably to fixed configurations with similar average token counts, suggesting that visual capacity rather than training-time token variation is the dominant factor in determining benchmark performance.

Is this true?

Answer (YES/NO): NO